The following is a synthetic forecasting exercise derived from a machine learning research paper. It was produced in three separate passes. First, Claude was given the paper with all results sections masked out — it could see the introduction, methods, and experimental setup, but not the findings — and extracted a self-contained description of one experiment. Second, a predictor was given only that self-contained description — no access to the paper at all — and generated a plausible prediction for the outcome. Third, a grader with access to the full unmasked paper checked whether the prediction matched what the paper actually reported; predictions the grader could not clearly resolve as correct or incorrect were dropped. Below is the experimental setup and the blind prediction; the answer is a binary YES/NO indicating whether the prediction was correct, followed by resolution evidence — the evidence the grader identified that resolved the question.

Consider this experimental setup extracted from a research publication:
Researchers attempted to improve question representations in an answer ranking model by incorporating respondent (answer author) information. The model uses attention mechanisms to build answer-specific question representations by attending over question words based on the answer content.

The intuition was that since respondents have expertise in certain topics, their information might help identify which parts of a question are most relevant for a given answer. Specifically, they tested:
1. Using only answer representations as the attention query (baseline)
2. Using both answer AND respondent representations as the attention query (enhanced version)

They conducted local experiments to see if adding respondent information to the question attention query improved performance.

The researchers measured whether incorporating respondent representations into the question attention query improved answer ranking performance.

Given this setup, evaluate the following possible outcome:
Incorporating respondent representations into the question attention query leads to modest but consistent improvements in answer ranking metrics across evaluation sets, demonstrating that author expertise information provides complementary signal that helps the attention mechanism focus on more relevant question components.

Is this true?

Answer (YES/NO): NO